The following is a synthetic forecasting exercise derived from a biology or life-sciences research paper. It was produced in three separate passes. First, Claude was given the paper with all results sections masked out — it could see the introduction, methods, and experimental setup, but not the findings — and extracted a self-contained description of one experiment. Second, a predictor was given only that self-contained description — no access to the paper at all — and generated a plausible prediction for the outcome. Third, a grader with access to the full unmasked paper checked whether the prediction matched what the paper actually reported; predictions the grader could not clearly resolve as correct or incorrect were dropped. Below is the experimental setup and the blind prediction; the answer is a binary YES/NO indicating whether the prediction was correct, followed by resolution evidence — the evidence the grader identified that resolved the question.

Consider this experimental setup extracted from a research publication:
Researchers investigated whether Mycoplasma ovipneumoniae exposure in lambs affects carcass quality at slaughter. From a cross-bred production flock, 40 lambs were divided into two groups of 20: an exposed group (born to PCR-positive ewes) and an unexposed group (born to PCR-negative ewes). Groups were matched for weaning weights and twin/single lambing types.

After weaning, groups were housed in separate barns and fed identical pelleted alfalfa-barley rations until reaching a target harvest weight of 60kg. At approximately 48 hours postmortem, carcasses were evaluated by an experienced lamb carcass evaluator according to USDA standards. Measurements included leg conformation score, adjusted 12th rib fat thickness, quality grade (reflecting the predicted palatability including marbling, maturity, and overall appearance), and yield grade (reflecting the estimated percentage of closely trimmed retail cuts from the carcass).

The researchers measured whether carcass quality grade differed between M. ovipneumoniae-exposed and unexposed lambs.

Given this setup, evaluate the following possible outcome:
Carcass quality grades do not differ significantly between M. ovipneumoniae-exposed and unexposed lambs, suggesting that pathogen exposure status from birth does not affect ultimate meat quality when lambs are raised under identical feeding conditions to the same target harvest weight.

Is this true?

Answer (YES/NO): YES